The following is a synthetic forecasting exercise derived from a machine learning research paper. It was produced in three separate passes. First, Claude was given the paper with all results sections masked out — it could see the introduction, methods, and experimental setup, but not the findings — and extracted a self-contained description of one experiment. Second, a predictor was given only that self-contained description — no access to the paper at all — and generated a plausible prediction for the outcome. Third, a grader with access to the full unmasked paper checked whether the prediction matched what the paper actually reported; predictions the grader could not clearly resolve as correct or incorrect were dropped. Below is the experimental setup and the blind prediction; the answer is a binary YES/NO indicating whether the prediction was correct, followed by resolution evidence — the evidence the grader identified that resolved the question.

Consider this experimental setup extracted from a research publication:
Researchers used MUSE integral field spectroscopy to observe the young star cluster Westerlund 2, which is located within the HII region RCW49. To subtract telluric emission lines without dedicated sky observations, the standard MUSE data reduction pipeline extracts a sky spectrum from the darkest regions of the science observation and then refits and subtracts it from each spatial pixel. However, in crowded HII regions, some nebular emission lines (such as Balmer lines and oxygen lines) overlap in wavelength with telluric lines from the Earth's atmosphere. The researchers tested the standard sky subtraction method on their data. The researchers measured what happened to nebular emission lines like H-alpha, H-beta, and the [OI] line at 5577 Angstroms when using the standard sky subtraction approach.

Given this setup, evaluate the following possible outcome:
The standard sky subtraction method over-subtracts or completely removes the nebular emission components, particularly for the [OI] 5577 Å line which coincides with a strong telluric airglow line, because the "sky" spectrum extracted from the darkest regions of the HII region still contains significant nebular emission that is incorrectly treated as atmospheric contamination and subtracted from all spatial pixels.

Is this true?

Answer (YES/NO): YES